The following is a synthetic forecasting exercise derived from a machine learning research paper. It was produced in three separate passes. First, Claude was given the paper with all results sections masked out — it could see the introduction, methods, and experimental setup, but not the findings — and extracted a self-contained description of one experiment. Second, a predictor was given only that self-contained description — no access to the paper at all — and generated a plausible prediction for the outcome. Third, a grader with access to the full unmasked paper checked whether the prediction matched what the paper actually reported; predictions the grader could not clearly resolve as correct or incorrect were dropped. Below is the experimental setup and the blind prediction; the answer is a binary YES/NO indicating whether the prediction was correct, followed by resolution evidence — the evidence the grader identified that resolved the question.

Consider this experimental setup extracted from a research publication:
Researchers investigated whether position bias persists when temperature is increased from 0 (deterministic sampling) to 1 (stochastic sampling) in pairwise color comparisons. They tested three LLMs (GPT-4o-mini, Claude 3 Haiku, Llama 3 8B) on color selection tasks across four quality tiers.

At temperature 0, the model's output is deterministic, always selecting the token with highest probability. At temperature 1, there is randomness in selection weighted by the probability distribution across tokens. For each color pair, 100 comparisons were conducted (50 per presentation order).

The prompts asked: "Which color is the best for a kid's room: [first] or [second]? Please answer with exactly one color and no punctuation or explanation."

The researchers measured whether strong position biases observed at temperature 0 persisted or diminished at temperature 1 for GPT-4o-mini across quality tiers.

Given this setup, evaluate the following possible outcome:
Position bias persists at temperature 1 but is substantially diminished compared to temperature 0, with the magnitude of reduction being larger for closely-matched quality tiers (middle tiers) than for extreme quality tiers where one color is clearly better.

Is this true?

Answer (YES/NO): NO